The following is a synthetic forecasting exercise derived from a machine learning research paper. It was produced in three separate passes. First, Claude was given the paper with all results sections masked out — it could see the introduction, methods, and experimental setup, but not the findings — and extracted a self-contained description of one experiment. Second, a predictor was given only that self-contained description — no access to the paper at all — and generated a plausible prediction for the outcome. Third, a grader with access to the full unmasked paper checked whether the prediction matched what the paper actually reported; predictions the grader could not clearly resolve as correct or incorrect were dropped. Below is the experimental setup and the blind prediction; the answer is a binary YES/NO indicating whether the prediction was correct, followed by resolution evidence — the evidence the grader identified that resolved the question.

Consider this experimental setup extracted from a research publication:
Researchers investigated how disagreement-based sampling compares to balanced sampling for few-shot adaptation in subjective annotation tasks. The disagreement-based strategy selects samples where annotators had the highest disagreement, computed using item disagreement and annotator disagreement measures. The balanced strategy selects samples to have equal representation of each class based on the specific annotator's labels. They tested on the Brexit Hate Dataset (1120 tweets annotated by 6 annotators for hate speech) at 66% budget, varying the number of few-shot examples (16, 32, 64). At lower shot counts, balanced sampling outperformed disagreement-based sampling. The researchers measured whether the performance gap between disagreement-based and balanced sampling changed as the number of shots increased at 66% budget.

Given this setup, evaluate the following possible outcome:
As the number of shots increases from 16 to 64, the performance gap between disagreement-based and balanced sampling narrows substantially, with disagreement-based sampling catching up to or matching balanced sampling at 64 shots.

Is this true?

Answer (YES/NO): YES